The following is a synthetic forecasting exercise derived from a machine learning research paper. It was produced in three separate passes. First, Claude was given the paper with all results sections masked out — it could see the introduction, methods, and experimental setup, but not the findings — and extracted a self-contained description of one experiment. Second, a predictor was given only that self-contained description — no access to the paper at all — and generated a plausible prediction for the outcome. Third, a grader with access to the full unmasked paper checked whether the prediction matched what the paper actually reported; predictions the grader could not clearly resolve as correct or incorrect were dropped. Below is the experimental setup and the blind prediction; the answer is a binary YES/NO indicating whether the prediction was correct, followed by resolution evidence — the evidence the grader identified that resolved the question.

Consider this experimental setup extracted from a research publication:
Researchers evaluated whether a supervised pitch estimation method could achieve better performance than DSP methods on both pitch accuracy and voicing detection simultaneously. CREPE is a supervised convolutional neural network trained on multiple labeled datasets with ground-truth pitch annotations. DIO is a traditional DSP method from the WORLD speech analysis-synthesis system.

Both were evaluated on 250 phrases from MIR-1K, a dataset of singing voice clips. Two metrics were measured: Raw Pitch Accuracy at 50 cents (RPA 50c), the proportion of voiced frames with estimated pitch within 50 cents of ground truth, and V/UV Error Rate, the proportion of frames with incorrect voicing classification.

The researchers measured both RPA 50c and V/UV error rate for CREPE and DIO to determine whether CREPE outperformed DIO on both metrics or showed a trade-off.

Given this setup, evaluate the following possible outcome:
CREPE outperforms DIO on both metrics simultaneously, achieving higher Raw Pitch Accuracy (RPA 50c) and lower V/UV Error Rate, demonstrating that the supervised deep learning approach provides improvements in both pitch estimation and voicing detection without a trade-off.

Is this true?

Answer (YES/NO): NO